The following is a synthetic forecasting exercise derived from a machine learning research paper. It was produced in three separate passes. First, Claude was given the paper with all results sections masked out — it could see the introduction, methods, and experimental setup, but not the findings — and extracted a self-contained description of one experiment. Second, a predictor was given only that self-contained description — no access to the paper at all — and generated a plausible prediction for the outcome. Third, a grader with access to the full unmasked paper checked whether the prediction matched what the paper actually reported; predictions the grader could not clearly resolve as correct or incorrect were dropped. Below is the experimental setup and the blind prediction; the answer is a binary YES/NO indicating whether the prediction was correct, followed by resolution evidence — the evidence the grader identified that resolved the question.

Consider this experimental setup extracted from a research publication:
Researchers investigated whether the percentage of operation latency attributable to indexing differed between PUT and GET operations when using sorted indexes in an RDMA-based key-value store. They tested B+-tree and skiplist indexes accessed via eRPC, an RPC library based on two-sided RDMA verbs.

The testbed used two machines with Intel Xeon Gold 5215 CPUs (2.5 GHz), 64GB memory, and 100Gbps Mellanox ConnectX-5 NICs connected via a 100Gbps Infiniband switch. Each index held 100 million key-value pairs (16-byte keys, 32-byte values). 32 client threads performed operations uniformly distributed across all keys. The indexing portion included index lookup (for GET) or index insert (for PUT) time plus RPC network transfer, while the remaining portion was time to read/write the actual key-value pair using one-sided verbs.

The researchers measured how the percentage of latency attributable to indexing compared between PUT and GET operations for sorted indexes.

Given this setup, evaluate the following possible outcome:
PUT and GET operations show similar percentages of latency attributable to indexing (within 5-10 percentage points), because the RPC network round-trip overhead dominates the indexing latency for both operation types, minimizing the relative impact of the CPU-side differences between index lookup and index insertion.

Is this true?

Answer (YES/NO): YES